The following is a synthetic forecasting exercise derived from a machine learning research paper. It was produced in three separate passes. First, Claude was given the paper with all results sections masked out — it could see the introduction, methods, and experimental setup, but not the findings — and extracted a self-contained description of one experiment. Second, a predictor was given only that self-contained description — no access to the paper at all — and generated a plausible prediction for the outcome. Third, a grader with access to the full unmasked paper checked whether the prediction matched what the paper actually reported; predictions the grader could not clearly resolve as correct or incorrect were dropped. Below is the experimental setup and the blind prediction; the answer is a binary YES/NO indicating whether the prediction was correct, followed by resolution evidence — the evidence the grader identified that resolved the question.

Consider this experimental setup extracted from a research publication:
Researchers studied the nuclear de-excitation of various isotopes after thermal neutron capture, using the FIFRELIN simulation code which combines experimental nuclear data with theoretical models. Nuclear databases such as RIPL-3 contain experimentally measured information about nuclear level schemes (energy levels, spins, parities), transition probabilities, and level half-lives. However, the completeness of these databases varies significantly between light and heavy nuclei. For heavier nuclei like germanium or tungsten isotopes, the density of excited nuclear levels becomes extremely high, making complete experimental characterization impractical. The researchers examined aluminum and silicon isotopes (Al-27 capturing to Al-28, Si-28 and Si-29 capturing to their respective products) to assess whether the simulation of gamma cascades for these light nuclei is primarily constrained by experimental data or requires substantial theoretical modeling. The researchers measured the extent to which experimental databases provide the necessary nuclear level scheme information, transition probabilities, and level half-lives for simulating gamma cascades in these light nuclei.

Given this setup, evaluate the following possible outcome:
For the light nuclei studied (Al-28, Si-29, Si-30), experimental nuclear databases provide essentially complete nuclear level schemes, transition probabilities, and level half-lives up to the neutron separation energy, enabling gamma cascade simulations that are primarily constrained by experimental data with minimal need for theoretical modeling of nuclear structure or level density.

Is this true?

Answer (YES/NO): YES